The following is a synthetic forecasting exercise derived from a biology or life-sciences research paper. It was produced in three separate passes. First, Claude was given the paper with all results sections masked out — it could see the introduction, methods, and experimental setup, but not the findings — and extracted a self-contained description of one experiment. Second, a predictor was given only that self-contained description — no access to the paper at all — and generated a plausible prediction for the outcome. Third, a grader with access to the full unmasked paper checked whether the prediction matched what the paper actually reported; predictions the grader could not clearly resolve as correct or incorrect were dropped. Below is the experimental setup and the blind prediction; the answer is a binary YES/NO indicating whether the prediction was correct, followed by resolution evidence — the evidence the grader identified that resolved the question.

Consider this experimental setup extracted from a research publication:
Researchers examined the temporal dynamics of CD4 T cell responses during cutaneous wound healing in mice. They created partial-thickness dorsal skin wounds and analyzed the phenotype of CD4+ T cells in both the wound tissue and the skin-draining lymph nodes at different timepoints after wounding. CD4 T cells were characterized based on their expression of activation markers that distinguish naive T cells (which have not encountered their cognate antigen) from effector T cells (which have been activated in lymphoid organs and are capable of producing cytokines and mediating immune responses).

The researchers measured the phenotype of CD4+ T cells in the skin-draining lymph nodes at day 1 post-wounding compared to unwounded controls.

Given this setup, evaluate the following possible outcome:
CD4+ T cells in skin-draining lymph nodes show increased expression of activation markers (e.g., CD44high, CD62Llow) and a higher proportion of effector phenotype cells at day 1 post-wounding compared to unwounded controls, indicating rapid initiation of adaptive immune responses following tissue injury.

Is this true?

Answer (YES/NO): YES